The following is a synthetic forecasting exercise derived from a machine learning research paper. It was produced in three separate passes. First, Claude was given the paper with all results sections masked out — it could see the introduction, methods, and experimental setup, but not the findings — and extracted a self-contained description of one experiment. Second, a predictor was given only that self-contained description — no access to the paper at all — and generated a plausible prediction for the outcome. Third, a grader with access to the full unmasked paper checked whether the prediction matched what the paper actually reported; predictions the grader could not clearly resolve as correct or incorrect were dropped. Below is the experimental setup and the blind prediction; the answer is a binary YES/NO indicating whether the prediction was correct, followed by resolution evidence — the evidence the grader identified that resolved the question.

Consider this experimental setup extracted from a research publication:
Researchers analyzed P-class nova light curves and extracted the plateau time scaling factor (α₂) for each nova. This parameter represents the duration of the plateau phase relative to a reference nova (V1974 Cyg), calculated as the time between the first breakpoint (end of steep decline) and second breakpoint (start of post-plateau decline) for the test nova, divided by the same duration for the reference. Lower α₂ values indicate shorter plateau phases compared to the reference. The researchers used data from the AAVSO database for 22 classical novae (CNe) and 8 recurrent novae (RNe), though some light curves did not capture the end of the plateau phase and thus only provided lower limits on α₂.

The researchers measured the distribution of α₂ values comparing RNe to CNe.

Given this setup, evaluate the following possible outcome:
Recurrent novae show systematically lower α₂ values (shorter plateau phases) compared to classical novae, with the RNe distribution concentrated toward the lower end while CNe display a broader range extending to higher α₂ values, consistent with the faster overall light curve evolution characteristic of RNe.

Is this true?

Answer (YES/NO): YES